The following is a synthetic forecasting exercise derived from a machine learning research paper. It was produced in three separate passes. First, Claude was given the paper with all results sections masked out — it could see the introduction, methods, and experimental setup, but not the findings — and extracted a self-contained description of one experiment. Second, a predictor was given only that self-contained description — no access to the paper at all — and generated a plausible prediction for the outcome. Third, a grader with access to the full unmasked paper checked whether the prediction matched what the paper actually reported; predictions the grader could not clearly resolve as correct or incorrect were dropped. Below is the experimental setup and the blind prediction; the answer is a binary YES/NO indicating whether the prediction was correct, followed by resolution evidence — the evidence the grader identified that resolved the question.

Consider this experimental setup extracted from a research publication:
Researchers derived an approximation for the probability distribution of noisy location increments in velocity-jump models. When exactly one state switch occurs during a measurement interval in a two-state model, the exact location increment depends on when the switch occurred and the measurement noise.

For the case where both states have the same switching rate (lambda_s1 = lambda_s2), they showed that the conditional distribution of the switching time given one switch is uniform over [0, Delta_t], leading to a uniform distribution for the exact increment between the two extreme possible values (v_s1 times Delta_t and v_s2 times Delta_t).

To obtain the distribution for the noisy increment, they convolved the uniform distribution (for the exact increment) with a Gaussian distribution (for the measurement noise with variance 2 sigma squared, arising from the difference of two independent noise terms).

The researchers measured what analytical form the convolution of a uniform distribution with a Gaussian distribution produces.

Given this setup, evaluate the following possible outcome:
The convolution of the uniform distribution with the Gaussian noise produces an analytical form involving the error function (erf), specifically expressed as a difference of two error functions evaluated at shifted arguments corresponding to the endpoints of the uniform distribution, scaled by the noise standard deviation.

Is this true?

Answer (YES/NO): YES